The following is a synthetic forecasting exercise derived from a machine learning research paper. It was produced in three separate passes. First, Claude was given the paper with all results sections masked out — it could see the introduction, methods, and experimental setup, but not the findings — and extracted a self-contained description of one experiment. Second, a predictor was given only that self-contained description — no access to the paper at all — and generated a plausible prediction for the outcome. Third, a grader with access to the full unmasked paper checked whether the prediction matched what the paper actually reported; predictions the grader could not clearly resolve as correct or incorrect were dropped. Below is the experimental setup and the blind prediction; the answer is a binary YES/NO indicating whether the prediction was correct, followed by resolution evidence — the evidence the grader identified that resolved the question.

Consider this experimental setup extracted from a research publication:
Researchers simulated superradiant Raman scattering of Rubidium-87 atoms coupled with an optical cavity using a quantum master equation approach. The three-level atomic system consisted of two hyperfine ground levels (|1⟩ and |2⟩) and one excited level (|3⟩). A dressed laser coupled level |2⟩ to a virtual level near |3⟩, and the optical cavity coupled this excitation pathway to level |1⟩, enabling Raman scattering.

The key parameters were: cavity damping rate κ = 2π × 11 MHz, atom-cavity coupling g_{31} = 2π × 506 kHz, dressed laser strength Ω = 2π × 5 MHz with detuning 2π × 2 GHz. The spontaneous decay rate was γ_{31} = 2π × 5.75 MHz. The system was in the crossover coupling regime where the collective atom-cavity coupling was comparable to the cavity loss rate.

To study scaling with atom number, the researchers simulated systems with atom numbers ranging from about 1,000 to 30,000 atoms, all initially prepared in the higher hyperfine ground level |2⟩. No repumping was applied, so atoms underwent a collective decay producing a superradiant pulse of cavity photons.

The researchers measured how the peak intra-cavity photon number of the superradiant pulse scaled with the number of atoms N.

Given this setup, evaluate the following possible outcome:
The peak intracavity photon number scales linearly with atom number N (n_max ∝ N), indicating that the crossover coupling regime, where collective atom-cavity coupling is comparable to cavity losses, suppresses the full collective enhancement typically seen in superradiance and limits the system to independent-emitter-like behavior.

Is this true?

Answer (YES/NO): NO